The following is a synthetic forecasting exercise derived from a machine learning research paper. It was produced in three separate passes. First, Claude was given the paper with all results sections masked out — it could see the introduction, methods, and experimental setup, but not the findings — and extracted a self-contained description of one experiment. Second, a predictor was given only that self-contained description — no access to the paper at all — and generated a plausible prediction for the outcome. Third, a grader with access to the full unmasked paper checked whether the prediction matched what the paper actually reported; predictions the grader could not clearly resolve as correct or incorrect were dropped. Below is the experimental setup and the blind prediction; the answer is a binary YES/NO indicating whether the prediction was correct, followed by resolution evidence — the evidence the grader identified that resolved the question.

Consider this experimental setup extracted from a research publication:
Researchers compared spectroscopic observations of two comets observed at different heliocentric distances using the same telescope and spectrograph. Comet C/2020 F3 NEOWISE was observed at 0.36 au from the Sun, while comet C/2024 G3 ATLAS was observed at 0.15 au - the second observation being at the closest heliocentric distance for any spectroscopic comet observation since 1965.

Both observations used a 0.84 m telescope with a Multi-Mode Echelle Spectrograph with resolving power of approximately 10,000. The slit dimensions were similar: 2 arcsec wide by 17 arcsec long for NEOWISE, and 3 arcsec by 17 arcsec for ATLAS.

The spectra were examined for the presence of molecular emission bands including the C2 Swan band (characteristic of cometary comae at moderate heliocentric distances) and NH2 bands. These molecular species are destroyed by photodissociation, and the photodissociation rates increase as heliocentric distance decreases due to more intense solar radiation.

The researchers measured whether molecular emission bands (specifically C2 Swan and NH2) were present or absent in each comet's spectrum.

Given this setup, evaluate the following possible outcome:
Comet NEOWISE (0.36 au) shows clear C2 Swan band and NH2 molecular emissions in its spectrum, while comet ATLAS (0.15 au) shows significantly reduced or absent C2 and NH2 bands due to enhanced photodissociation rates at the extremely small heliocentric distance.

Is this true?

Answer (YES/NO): YES